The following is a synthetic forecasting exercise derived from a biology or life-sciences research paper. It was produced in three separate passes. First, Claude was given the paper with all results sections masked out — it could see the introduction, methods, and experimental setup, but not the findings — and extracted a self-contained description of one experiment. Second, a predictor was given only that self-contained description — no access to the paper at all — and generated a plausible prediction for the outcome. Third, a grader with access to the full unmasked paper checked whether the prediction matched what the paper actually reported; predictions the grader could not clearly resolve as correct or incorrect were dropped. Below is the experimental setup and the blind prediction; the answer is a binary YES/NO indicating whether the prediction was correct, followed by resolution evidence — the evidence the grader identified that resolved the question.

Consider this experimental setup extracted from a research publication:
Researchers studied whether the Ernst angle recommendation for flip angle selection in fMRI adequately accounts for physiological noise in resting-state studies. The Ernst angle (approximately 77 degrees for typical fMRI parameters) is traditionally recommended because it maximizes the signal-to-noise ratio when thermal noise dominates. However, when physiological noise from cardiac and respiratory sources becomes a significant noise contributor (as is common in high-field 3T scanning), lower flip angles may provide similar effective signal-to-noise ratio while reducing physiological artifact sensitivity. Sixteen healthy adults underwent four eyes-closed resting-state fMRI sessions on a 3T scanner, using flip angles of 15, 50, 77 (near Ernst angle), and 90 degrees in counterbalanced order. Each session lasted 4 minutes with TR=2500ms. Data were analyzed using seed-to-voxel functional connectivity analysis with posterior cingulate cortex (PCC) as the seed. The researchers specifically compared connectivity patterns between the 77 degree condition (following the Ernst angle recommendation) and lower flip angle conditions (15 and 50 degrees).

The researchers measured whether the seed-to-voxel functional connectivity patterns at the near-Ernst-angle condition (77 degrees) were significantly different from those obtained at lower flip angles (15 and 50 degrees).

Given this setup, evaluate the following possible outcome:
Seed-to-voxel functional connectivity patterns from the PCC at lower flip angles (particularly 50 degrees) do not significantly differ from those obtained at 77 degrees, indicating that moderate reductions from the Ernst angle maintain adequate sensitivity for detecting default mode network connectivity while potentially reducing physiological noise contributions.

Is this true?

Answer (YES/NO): NO